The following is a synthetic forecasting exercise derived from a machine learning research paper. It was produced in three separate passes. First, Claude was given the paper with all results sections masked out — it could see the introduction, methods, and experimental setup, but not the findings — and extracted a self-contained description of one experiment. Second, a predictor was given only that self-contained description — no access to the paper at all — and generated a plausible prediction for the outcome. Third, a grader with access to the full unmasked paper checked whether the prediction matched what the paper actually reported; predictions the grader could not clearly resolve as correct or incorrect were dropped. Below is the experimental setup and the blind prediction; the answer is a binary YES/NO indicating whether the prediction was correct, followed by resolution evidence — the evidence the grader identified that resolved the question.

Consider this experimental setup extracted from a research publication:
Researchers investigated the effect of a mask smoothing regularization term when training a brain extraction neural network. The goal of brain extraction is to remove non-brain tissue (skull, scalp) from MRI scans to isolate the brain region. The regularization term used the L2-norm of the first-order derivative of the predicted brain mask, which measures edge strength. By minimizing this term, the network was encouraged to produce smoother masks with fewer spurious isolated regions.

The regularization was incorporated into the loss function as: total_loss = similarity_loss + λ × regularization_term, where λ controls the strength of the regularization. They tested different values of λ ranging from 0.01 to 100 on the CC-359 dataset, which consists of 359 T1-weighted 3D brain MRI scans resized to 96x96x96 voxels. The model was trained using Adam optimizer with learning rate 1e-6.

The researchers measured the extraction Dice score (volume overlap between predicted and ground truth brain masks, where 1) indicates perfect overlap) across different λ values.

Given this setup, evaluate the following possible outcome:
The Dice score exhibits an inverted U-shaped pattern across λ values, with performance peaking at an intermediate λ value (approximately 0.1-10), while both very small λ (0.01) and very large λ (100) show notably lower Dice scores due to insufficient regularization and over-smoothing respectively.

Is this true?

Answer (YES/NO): YES